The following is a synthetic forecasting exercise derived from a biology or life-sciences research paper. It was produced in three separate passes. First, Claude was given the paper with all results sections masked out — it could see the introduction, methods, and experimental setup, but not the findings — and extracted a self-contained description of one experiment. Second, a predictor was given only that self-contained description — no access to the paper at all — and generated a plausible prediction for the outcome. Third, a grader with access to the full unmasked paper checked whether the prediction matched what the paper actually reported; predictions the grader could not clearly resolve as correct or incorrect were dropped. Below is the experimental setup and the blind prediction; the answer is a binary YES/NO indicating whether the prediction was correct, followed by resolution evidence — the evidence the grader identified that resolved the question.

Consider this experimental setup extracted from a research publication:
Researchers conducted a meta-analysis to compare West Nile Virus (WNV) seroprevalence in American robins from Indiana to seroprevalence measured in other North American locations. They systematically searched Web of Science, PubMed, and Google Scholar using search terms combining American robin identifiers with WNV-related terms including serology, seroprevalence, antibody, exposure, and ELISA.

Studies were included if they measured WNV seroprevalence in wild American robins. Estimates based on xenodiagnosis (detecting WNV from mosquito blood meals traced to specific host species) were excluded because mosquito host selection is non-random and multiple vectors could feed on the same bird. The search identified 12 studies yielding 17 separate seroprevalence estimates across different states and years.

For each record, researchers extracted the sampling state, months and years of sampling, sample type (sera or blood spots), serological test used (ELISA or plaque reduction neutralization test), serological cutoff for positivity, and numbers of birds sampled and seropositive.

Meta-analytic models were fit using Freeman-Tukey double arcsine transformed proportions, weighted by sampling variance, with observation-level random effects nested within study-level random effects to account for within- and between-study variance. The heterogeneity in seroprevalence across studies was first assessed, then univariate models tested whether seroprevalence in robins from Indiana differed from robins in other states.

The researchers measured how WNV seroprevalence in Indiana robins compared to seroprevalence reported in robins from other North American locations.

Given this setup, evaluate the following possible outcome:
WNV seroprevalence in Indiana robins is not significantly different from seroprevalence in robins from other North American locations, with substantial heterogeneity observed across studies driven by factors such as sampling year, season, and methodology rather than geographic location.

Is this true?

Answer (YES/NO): NO